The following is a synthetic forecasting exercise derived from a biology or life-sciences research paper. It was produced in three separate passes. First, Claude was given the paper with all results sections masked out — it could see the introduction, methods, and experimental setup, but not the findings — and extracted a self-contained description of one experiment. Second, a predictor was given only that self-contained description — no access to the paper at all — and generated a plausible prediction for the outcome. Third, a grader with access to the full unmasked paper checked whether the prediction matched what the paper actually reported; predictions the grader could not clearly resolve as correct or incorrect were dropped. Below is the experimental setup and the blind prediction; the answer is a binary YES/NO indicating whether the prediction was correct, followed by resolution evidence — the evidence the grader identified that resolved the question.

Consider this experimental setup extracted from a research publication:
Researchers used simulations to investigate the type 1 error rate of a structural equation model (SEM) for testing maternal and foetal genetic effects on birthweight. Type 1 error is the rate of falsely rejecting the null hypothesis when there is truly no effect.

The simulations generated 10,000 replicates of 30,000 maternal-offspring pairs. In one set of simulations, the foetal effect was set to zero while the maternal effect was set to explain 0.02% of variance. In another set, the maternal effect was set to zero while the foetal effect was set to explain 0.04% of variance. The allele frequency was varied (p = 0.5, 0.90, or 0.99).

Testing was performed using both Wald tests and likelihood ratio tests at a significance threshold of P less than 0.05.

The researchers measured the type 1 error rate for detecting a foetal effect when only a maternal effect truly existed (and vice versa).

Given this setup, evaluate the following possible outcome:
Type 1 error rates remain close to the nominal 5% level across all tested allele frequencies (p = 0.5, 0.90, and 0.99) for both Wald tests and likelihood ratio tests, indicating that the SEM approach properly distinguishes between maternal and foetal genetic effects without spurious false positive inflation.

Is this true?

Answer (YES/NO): YES